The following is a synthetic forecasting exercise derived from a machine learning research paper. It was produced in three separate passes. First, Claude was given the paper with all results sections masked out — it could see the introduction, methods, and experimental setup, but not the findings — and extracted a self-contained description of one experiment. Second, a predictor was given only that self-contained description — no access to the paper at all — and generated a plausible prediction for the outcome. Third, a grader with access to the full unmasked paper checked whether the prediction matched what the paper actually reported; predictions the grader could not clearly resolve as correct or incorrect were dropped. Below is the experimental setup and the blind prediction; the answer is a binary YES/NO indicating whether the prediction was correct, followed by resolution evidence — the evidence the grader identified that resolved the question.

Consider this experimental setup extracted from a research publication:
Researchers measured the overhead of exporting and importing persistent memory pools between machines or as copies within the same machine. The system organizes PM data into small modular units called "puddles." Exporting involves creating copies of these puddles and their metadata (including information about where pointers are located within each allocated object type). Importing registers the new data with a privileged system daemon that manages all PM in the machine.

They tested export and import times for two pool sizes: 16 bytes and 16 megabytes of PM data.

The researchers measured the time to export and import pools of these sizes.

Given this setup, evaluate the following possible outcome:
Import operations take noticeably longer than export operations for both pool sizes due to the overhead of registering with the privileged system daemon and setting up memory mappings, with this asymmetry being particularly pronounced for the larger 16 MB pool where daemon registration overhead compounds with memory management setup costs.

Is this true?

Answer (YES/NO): NO